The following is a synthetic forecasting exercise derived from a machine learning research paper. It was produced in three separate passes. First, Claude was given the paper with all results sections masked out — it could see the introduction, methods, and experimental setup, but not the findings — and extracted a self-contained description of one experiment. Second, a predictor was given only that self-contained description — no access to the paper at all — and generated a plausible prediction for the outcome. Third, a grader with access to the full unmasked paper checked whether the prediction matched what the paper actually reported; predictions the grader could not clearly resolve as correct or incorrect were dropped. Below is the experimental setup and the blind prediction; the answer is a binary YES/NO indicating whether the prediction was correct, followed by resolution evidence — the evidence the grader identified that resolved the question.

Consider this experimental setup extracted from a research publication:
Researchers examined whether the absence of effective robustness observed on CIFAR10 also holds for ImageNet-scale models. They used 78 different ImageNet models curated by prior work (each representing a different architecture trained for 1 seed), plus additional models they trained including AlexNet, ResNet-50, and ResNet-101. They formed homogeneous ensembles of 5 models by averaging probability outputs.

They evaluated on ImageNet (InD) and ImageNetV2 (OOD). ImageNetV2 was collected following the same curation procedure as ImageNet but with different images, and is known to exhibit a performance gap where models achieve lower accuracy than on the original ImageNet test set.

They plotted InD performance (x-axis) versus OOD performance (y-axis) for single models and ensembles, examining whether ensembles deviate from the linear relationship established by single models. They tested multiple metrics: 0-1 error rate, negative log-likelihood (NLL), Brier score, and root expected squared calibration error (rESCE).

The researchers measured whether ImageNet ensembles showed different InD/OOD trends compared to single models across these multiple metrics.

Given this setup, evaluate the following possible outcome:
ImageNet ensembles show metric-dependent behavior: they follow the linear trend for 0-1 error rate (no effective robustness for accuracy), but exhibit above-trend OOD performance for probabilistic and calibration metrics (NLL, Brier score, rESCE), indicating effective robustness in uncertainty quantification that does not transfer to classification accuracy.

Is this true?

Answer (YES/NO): NO